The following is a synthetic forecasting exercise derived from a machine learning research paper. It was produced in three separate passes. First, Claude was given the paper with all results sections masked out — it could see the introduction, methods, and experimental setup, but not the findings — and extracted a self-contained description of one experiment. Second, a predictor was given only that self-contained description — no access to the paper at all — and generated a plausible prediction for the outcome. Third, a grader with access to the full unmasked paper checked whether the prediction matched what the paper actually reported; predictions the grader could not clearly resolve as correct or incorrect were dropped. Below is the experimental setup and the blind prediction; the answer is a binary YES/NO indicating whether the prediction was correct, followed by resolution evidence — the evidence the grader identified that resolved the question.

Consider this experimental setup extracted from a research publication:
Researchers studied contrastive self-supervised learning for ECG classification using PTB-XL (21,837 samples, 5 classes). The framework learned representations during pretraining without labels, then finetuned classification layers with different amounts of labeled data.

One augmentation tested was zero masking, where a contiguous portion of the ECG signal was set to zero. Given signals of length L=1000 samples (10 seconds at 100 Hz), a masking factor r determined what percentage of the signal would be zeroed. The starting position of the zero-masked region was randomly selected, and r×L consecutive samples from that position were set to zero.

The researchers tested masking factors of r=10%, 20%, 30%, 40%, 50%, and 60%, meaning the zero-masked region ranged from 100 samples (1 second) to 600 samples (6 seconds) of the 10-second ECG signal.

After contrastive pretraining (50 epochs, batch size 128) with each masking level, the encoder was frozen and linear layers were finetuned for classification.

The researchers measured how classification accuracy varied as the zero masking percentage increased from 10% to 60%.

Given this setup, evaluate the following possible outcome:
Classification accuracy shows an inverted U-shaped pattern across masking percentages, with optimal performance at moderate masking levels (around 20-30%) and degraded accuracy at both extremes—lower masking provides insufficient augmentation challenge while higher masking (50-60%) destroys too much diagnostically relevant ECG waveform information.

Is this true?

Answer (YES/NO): NO